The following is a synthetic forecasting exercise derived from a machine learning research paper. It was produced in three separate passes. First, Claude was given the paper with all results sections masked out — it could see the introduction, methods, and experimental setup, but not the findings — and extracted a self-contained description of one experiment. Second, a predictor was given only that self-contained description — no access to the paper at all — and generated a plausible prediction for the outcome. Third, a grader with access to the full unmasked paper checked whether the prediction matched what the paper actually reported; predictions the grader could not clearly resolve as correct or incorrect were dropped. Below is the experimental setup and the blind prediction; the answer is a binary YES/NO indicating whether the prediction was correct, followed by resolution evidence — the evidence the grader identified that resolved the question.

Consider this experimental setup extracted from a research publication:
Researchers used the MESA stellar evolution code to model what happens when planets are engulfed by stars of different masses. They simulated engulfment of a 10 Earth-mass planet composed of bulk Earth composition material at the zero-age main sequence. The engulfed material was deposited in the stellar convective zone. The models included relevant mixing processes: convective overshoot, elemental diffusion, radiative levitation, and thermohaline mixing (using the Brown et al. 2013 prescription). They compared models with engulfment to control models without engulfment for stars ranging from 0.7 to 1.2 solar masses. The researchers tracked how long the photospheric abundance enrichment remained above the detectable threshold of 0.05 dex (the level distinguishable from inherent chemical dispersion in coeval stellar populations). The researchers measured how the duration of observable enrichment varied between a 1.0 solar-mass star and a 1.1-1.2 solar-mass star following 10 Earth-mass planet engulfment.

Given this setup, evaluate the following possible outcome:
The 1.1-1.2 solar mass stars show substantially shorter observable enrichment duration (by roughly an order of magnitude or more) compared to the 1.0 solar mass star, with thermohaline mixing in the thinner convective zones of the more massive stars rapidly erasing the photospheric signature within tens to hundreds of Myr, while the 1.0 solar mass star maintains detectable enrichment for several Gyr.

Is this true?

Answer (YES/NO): NO